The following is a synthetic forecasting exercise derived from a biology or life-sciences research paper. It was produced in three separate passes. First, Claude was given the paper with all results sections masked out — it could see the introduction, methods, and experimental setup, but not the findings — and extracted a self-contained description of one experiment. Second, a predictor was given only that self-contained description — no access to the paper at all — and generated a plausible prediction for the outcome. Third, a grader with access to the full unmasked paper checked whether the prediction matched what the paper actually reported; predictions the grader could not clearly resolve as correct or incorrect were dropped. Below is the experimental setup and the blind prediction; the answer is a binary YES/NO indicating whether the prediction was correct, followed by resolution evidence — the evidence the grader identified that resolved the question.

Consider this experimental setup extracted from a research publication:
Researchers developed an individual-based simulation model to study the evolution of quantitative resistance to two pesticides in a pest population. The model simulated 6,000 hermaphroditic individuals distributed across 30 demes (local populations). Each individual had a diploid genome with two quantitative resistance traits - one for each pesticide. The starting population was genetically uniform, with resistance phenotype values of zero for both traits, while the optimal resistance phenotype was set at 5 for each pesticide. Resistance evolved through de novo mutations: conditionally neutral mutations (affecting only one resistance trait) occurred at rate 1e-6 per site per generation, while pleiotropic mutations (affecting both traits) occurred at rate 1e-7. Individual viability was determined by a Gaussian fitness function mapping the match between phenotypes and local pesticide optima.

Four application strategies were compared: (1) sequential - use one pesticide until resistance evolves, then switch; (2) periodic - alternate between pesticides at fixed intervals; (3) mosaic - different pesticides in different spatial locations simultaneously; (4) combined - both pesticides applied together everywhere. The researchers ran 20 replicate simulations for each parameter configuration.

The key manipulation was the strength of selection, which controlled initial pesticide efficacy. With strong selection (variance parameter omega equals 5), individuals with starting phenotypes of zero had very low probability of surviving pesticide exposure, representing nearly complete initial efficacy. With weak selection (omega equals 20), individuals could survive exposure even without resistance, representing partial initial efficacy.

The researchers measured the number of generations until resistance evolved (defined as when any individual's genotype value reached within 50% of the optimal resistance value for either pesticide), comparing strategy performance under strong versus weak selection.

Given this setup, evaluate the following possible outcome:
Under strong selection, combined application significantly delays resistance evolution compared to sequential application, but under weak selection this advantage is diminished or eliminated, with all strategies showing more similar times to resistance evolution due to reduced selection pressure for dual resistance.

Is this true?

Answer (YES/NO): NO